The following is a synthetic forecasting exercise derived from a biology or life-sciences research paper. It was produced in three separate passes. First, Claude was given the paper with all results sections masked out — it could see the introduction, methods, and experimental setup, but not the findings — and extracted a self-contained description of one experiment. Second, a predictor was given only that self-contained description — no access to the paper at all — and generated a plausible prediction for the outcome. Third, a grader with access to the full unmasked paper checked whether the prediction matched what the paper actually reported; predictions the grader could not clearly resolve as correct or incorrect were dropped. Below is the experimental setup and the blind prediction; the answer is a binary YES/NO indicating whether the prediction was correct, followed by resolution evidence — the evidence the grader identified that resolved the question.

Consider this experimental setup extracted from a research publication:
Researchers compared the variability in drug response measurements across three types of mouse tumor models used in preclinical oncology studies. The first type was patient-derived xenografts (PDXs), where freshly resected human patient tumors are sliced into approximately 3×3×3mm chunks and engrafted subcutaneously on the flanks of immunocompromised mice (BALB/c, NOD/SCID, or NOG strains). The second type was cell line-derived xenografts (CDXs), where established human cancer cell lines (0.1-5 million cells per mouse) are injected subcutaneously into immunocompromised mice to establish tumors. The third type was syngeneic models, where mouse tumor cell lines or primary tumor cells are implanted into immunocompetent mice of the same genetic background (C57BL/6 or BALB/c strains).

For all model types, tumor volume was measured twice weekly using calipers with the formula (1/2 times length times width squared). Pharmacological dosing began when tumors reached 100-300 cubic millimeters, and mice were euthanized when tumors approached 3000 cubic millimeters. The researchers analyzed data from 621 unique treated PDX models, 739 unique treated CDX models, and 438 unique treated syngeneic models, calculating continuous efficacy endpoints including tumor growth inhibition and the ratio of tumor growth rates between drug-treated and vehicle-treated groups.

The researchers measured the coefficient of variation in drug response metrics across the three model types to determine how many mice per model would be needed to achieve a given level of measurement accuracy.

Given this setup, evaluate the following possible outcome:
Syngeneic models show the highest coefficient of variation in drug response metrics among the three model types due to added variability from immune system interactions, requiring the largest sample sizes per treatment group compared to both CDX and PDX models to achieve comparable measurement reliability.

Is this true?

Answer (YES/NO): YES